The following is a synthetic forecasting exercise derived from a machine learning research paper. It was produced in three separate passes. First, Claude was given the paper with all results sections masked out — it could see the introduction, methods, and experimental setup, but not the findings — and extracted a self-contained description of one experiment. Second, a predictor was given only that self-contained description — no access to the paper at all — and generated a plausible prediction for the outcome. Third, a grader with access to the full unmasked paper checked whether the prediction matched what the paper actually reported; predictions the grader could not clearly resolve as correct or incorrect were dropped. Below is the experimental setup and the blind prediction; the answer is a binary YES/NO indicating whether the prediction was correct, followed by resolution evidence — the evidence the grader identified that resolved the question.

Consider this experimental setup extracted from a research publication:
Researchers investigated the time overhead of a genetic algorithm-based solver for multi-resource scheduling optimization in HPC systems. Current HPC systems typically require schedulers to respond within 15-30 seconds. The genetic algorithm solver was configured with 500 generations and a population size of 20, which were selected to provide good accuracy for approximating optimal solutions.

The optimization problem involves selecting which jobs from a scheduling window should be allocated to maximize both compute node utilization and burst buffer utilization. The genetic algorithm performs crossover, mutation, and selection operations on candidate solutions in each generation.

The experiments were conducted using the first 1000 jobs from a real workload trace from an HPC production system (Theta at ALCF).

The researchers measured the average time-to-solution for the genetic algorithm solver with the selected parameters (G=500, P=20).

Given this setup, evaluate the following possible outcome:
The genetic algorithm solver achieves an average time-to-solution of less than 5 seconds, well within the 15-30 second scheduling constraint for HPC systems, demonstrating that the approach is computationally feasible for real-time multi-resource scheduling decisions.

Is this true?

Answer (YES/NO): NO